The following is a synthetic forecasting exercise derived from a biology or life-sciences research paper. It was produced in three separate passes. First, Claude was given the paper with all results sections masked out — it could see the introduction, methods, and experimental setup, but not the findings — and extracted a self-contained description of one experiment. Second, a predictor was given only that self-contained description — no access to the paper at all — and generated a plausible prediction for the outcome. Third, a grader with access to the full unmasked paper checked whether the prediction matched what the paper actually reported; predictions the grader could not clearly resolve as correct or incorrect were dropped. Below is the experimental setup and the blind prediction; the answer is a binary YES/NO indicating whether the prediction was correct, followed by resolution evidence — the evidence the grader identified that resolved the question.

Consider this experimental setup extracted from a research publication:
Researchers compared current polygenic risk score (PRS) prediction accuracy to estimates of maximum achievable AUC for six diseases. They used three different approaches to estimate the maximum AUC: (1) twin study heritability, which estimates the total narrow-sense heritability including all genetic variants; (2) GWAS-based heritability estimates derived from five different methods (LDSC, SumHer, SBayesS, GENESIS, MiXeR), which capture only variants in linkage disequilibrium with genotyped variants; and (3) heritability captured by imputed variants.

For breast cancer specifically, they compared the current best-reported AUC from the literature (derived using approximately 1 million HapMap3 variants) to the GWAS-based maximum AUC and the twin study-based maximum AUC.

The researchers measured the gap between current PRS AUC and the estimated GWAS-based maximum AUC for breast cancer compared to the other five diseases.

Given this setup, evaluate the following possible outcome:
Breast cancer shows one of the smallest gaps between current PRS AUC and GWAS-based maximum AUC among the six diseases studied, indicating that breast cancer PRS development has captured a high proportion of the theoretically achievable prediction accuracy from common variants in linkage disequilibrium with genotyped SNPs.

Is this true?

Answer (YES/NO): YES